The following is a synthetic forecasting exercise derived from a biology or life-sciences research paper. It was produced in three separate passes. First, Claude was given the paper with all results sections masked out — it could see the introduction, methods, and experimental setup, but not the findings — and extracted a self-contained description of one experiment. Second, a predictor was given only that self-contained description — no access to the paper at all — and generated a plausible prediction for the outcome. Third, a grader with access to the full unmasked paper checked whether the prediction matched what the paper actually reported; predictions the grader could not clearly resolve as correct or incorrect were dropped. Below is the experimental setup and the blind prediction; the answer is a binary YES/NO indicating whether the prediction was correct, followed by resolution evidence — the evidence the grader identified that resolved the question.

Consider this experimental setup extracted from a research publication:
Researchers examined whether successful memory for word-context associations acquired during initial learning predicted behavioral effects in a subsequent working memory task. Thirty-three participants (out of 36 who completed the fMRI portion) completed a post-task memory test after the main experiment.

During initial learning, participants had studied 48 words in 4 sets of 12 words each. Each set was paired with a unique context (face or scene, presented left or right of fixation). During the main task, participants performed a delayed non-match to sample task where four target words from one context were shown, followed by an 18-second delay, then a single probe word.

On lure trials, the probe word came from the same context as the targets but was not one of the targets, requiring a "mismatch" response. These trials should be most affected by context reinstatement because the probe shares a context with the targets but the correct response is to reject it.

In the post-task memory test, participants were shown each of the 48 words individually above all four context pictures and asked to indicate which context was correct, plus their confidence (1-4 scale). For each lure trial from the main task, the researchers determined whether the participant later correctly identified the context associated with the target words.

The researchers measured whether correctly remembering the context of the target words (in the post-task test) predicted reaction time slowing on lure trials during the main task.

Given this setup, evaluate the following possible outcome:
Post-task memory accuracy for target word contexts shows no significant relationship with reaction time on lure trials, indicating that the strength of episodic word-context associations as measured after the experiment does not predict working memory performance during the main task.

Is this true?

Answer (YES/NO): NO